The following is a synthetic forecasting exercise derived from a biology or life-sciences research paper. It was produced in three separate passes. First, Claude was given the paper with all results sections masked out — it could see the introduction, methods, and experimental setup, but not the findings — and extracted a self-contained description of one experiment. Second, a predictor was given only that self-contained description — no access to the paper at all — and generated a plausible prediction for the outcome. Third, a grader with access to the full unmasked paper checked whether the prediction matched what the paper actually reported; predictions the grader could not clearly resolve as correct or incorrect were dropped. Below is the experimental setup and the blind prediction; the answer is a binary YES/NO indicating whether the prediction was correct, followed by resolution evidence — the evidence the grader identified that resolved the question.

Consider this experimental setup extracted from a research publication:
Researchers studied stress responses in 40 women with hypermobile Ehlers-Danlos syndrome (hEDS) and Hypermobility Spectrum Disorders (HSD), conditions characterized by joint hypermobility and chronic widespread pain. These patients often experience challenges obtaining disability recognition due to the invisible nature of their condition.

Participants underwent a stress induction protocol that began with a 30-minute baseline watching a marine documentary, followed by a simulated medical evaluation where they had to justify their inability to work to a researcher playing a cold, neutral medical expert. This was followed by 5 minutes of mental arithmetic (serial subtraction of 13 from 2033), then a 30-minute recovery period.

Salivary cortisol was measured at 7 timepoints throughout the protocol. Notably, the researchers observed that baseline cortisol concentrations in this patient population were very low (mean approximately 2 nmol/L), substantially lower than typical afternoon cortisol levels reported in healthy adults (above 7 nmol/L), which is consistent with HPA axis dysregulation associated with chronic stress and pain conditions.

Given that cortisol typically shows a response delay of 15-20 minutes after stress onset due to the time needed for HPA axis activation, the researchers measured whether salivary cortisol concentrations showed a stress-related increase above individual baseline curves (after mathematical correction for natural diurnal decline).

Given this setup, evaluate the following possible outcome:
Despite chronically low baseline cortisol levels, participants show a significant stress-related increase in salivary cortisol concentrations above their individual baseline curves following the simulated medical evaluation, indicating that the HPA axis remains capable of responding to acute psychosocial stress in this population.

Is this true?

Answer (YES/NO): YES